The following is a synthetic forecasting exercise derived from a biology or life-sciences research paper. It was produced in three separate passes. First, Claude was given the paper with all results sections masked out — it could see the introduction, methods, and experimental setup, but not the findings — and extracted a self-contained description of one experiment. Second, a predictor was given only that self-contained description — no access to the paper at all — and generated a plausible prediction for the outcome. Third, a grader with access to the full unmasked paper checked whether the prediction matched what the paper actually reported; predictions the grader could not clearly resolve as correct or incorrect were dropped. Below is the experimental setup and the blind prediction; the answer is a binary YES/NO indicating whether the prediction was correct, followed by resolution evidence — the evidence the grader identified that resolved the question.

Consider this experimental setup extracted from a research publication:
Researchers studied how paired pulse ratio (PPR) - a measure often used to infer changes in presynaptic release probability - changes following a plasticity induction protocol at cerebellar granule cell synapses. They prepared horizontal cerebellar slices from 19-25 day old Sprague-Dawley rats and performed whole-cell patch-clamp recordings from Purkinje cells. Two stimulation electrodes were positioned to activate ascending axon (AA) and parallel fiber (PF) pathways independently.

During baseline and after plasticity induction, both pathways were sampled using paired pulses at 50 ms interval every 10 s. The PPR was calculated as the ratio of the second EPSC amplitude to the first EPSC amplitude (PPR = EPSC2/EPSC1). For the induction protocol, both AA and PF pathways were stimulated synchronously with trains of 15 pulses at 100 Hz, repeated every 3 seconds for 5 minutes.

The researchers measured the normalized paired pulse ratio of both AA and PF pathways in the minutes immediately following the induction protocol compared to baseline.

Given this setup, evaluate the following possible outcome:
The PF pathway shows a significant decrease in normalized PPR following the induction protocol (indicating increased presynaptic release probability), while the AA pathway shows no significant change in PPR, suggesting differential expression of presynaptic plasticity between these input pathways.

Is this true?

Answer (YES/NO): NO